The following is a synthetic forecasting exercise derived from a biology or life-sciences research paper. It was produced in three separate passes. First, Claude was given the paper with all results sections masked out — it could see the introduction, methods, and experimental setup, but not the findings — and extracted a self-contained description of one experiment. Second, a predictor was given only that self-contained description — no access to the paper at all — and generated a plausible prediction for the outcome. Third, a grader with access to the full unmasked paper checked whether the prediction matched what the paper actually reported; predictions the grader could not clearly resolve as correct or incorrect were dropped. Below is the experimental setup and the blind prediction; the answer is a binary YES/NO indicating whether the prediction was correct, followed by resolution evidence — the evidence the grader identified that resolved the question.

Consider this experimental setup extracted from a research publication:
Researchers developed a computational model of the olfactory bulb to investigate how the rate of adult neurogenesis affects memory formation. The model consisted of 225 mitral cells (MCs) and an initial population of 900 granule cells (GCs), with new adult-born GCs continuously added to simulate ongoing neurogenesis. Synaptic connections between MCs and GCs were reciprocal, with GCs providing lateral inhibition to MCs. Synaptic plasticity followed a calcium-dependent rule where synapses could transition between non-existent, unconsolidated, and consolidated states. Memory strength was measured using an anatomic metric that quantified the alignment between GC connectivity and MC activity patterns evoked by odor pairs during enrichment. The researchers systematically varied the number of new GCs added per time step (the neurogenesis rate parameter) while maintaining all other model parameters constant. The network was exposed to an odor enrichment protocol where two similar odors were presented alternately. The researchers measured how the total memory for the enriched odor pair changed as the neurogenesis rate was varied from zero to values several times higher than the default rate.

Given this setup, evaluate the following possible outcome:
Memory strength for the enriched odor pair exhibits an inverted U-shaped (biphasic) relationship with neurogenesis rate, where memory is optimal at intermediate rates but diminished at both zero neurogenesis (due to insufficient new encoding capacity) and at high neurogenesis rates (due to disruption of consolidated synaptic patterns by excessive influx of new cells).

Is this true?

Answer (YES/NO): NO